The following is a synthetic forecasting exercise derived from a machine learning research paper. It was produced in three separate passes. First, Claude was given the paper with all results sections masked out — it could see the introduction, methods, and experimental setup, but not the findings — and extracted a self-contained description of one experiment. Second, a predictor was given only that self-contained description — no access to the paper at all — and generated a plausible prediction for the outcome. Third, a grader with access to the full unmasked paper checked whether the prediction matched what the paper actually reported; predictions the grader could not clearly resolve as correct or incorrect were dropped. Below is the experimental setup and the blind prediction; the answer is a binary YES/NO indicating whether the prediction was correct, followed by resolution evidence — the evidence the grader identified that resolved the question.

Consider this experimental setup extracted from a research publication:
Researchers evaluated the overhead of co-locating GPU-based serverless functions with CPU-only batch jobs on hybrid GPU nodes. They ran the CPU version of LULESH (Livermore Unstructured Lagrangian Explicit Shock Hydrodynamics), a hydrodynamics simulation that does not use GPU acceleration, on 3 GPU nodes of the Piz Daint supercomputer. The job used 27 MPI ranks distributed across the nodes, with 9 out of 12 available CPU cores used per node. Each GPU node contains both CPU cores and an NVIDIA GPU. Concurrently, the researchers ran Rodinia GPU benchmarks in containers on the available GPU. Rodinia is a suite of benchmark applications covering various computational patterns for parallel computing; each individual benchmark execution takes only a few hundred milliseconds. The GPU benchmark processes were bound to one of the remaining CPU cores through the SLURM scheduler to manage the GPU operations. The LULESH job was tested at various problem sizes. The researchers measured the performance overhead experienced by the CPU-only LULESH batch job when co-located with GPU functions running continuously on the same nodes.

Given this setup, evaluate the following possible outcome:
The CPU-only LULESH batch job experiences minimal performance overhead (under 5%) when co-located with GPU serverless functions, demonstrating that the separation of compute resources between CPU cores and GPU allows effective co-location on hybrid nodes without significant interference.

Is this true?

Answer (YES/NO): NO